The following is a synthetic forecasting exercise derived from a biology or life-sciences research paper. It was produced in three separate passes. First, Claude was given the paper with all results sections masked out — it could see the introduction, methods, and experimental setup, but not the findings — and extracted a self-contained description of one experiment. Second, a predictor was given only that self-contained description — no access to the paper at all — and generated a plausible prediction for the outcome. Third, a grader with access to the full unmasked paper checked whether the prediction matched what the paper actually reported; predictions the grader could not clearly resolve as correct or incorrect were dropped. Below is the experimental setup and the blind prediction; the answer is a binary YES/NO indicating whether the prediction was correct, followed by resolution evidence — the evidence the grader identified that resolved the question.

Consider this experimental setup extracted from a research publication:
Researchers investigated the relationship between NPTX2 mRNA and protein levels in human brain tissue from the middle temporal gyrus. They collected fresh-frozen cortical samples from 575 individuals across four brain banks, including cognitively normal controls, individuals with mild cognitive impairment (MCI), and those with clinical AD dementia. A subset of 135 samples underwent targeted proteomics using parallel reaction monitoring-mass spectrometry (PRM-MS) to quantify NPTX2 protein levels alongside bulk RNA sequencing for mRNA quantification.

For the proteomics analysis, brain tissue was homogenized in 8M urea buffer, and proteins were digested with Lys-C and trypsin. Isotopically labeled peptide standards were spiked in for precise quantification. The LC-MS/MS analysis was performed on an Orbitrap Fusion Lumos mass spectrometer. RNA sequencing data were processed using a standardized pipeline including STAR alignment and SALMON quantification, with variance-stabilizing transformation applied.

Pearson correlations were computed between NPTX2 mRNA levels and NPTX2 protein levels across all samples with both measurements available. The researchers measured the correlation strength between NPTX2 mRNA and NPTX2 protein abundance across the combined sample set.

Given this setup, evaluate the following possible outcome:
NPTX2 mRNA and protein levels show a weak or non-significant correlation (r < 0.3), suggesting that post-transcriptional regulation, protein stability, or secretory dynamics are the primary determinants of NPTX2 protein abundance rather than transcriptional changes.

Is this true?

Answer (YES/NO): NO